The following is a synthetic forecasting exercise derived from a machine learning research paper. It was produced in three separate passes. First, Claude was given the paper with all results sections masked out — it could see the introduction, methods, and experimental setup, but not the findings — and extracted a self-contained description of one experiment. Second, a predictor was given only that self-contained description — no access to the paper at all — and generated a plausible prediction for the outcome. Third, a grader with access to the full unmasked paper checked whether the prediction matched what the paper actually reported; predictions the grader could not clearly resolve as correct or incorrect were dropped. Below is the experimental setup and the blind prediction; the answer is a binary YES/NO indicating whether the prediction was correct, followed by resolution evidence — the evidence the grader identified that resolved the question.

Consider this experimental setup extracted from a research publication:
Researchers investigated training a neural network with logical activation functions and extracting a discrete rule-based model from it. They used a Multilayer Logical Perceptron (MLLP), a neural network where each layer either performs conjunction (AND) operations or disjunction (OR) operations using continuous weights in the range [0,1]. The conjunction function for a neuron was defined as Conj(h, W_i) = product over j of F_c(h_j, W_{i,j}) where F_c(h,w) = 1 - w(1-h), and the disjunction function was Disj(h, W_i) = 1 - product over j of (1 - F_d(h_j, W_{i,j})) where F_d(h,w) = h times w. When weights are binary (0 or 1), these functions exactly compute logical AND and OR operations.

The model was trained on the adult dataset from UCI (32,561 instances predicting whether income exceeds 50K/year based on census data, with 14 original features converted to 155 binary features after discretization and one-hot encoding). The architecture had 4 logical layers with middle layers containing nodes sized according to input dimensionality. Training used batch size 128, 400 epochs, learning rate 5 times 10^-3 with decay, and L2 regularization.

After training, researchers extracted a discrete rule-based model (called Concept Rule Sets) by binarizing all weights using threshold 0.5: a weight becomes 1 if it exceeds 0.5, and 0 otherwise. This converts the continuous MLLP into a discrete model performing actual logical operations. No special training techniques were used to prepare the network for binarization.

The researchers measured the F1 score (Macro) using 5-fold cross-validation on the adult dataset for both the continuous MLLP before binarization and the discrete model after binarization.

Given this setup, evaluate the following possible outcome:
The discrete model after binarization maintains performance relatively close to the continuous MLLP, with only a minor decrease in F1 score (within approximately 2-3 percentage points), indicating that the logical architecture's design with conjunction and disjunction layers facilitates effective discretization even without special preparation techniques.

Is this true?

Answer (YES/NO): NO